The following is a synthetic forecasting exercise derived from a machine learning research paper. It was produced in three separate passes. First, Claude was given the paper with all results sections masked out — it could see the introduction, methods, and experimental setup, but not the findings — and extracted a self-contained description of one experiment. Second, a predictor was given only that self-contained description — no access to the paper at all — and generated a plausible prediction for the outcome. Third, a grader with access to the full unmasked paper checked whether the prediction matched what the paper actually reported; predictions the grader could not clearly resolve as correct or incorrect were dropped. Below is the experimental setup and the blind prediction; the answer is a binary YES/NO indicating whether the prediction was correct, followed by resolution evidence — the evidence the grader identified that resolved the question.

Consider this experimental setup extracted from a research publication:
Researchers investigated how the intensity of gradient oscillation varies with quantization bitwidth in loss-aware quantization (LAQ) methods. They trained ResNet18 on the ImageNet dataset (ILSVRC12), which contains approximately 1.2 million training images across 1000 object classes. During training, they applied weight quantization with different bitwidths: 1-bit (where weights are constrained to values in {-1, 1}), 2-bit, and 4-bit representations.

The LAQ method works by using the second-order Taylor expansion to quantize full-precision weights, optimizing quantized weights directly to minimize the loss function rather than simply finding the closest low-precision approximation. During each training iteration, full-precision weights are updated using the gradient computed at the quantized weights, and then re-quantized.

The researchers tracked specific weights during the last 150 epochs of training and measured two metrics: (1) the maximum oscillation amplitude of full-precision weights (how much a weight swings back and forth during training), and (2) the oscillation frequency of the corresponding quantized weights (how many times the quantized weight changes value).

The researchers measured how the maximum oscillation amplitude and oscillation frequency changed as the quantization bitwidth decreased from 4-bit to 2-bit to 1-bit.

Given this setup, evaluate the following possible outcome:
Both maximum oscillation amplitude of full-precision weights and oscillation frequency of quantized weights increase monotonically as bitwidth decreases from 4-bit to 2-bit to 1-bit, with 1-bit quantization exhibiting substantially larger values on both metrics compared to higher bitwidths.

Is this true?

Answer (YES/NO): YES